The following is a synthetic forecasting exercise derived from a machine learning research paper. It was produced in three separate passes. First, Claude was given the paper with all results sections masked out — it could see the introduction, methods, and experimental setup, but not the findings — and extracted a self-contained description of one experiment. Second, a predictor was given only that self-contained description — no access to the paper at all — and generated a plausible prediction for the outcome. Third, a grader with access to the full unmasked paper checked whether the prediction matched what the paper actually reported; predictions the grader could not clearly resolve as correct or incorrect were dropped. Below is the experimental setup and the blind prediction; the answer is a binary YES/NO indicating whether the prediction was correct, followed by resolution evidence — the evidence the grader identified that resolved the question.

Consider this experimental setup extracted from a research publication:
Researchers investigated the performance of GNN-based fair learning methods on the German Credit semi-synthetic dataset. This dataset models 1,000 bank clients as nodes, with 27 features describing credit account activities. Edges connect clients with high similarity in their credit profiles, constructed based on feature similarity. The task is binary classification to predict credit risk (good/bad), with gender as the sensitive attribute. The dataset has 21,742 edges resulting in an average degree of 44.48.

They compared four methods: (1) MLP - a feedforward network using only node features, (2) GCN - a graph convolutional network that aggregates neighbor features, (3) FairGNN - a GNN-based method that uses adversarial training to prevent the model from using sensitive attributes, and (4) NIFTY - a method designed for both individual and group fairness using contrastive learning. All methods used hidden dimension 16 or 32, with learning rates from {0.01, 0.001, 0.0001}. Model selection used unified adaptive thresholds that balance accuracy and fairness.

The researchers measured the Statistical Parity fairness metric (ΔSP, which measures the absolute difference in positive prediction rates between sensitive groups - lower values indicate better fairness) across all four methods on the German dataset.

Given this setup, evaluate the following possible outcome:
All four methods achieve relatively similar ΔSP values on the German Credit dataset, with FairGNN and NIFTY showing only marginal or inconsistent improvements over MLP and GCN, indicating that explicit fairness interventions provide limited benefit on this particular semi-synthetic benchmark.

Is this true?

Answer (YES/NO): NO